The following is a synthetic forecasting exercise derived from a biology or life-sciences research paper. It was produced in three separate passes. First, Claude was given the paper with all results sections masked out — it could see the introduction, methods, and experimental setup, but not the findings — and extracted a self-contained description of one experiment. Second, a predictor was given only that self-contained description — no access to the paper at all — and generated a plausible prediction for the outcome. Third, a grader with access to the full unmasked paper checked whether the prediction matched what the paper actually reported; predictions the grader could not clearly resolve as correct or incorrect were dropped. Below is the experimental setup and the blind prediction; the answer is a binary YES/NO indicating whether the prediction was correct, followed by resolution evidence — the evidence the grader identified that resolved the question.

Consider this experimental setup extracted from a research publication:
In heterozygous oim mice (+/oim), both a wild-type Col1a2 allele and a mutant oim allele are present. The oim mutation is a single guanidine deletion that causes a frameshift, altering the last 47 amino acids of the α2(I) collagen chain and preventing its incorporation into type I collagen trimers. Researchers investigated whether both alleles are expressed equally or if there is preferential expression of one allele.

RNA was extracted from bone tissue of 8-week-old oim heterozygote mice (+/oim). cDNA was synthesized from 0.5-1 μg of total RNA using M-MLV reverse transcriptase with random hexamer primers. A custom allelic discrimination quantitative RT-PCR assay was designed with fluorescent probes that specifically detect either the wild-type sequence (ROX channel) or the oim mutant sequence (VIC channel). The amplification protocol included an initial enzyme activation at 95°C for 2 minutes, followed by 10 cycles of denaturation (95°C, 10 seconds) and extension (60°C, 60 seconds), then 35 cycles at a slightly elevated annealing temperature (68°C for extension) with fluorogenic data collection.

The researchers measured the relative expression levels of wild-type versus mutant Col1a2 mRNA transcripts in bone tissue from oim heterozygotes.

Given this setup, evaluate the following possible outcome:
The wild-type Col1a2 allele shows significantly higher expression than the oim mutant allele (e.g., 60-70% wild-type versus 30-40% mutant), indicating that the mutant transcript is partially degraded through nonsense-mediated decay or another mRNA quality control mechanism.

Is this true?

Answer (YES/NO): NO